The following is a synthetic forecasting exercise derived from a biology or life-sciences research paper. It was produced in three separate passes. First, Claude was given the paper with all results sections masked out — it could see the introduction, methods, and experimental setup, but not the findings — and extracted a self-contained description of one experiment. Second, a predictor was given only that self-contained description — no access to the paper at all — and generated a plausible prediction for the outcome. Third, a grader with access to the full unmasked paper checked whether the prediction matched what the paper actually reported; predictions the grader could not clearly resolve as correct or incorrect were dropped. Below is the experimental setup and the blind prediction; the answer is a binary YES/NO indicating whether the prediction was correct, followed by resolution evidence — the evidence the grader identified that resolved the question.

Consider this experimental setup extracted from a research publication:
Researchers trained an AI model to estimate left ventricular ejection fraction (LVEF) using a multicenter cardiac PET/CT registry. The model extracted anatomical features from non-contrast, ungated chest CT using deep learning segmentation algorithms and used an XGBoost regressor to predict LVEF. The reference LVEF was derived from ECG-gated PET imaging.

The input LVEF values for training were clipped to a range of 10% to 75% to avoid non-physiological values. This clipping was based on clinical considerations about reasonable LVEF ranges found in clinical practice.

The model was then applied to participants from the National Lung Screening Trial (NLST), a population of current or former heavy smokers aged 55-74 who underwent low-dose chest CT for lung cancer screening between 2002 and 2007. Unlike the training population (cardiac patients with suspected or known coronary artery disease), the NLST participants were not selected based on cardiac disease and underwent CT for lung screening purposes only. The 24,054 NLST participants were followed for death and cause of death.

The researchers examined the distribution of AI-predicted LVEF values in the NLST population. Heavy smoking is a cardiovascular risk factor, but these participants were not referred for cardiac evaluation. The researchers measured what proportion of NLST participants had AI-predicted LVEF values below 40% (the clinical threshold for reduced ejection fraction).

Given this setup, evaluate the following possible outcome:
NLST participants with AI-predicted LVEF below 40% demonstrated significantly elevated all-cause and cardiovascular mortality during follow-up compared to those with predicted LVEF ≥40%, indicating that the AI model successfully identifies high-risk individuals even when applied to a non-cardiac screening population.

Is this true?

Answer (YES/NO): YES